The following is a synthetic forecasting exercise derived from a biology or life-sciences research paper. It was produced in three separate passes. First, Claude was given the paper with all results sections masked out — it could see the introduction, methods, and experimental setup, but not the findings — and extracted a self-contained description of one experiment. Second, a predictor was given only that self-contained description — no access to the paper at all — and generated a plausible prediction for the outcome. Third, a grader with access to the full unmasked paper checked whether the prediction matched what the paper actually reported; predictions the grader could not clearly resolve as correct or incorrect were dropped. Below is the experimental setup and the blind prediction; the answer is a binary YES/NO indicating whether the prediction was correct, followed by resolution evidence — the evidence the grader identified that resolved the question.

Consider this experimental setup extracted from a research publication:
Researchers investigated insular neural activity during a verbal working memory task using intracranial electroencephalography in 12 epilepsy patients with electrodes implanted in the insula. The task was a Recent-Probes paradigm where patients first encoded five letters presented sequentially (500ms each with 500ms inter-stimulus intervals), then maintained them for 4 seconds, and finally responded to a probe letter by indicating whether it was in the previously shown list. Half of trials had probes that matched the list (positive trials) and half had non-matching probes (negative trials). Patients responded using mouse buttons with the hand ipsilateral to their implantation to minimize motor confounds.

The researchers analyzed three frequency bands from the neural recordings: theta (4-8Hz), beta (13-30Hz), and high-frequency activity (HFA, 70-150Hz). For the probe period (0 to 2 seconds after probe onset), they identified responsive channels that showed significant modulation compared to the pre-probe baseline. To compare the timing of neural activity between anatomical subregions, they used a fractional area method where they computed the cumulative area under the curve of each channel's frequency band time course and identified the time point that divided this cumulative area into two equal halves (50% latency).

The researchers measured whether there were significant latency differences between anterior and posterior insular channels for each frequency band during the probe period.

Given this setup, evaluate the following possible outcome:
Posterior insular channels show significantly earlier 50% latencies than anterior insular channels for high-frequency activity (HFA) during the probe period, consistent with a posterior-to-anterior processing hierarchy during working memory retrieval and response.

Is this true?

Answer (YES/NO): NO